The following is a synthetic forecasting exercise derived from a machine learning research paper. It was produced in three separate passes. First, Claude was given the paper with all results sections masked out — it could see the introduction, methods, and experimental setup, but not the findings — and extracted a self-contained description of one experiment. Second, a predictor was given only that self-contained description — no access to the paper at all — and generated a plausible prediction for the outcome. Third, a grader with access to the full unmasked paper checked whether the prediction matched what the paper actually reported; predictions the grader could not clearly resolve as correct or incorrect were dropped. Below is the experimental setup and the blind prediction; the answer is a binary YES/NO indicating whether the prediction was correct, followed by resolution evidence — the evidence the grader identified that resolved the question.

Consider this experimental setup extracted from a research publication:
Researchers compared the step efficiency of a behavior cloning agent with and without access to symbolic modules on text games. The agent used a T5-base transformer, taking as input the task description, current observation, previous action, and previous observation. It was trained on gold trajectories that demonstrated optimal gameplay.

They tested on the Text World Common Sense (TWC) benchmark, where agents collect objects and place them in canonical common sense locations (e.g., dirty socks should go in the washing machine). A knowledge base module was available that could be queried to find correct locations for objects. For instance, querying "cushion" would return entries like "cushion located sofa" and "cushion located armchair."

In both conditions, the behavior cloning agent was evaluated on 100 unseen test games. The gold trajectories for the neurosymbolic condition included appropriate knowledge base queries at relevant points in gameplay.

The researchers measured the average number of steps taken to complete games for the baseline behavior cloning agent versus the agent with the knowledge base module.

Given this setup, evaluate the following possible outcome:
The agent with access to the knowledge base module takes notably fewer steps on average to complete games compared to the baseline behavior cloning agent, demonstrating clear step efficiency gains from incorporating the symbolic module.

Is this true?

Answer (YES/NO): YES